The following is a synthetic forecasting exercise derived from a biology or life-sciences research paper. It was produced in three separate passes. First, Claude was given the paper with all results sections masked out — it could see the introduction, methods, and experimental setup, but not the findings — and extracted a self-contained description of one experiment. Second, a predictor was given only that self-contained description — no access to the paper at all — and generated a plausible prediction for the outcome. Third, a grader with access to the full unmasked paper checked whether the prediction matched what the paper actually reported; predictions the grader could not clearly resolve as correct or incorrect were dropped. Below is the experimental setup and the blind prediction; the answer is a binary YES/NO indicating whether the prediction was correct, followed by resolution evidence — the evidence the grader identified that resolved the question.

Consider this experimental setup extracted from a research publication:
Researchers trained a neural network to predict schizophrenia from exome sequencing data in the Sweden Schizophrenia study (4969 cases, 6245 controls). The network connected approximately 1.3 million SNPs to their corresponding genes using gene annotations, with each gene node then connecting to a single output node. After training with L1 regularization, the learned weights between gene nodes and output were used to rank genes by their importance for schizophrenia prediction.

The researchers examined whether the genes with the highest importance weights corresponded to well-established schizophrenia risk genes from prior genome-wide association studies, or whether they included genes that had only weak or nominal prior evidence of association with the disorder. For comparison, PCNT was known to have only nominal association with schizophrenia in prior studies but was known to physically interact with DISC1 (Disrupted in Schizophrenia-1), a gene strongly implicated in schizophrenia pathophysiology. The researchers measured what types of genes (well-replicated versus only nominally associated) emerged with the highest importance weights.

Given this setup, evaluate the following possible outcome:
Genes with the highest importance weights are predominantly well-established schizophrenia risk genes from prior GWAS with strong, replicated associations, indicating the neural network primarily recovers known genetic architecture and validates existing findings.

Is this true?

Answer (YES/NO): NO